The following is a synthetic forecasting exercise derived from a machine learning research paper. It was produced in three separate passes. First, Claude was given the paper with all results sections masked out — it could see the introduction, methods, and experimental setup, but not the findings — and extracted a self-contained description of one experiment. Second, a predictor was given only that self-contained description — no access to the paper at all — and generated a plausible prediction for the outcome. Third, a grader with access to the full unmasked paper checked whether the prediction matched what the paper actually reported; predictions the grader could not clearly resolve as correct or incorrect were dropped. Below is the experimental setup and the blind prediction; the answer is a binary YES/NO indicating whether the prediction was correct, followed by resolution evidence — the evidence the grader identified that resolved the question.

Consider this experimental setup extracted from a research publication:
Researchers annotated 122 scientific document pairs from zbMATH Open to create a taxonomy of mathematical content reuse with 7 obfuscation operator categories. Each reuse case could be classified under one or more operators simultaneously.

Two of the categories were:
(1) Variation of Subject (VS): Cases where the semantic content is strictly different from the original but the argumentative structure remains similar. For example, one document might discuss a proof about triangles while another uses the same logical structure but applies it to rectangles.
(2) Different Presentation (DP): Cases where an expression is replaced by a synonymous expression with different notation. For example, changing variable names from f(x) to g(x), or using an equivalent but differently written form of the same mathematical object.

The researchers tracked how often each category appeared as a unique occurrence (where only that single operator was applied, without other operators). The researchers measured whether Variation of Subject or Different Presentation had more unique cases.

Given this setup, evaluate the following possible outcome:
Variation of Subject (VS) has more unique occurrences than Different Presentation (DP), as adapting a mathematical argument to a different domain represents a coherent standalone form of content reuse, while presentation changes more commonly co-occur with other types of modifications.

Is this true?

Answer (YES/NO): YES